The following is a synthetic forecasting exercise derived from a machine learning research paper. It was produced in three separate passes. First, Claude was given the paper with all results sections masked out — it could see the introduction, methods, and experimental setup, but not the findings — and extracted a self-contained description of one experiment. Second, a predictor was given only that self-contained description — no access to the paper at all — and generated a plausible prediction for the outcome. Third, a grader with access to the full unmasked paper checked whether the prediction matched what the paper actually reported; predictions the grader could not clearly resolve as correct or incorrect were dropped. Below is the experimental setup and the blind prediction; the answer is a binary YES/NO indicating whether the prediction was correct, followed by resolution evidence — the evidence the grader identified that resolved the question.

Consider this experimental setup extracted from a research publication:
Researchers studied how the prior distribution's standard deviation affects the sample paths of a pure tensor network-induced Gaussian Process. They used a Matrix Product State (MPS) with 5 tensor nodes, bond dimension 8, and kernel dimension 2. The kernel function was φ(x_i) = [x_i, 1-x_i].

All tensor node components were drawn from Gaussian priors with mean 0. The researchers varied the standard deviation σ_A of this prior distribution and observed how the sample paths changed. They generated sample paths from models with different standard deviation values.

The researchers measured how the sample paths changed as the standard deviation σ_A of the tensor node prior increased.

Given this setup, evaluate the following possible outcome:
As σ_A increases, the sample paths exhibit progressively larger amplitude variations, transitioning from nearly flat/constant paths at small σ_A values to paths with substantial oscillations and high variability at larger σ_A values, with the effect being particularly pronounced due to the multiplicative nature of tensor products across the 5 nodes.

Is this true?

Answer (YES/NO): NO